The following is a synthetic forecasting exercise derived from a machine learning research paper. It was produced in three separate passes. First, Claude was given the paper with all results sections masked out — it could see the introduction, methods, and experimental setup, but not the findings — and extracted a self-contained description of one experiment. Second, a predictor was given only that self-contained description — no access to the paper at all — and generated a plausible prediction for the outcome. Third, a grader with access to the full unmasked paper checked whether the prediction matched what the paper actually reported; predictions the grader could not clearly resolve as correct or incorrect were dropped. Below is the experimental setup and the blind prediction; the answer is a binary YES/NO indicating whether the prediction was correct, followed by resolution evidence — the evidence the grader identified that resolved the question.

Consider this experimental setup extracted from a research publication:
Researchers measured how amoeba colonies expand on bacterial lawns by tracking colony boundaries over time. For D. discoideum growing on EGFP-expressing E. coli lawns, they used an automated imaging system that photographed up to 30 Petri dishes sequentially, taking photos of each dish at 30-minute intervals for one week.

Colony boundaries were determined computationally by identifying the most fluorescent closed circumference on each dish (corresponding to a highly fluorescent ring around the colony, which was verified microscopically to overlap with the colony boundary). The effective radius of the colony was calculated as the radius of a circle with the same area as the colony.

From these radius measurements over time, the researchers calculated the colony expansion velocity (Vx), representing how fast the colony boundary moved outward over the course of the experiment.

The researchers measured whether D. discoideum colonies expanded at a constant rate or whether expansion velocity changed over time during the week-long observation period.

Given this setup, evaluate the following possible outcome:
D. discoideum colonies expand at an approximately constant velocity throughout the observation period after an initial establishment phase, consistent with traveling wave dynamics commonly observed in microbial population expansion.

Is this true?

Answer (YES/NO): NO